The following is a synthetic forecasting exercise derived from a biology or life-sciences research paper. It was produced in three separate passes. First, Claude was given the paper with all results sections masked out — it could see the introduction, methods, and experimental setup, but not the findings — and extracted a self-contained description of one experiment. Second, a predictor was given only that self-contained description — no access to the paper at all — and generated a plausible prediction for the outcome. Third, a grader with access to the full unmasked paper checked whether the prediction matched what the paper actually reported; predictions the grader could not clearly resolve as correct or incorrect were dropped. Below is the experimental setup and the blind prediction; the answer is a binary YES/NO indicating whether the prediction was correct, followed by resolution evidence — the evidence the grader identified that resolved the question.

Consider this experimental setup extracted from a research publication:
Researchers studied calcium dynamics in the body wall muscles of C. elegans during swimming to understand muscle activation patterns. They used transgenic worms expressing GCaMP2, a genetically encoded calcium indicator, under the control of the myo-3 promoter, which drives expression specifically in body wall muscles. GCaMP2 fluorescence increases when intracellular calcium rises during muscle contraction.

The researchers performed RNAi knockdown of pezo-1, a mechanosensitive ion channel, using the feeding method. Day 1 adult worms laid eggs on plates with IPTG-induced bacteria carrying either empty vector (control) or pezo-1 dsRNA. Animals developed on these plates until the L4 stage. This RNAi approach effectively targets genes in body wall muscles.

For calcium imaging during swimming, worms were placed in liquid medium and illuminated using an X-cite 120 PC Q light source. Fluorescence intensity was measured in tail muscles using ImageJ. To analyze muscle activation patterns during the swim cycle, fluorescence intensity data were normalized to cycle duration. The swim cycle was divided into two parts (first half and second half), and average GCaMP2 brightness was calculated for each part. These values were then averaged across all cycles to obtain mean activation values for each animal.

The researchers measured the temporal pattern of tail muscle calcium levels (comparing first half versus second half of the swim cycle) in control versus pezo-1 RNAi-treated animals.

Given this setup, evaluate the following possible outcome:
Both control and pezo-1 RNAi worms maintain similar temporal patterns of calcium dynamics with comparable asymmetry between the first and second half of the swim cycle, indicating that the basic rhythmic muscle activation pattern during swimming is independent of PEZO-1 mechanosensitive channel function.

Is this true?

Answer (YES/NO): NO